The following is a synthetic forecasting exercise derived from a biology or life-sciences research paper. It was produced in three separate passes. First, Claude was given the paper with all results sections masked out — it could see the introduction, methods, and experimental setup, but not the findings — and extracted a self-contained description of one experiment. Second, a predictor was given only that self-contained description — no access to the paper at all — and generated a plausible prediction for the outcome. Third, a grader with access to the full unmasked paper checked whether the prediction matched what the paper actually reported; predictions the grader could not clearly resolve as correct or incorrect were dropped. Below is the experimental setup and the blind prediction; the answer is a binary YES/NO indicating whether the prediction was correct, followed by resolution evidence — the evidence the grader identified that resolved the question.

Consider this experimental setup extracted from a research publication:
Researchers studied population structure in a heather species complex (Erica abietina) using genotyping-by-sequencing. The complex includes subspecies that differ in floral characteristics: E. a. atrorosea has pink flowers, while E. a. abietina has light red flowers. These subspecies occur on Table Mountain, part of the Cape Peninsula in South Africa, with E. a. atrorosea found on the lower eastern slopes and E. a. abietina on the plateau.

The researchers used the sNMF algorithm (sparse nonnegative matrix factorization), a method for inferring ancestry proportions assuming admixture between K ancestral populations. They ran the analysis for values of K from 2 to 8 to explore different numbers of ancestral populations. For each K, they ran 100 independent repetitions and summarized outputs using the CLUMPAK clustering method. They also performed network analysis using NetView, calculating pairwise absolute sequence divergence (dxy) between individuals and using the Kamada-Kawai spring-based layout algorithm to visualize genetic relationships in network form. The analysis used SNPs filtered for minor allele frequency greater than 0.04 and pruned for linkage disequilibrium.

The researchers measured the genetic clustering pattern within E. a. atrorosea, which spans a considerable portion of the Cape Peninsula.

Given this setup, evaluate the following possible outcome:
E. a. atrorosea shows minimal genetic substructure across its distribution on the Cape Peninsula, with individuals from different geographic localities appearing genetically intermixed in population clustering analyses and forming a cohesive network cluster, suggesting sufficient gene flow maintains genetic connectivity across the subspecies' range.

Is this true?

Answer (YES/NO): NO